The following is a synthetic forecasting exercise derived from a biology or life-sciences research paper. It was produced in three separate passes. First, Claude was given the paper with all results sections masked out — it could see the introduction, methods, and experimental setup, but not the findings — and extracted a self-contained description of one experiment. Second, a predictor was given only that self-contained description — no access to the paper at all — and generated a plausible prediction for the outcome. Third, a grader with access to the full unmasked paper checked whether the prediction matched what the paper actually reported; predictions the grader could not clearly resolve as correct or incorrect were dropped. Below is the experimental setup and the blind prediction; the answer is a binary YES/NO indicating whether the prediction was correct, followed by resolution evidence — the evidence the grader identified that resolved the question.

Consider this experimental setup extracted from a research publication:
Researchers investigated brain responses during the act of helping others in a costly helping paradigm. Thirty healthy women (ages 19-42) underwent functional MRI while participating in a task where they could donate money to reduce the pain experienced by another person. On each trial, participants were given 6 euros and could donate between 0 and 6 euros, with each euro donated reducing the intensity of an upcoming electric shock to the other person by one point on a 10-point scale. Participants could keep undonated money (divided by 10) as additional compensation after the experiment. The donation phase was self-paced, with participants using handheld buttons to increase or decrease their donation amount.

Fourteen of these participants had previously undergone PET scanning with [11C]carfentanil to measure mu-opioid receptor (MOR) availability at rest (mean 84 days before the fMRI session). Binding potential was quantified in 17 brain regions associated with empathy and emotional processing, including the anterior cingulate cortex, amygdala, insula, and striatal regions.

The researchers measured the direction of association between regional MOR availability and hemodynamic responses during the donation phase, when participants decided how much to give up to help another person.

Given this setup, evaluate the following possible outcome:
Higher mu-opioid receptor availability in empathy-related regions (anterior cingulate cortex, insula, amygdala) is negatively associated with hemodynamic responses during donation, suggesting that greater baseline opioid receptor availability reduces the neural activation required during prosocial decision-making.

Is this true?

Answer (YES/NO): NO